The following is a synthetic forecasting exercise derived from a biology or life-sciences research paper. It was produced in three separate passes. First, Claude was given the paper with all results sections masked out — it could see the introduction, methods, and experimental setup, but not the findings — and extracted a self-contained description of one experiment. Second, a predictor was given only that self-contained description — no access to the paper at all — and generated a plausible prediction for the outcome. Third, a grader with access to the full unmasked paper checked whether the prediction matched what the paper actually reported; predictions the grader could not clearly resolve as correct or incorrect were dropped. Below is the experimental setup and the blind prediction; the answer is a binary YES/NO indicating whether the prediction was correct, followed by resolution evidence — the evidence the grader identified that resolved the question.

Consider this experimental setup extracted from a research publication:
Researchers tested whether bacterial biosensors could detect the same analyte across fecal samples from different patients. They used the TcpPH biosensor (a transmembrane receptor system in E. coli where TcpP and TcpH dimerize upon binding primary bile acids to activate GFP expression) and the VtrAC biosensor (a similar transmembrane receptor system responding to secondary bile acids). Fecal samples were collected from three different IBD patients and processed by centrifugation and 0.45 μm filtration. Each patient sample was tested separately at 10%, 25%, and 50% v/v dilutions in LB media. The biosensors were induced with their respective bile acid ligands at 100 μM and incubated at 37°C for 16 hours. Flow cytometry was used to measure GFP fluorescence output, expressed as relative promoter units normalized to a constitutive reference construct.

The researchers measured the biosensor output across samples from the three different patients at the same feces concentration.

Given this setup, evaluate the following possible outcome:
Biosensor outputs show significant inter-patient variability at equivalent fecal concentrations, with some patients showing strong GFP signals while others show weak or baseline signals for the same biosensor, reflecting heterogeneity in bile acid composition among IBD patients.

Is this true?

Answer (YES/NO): NO